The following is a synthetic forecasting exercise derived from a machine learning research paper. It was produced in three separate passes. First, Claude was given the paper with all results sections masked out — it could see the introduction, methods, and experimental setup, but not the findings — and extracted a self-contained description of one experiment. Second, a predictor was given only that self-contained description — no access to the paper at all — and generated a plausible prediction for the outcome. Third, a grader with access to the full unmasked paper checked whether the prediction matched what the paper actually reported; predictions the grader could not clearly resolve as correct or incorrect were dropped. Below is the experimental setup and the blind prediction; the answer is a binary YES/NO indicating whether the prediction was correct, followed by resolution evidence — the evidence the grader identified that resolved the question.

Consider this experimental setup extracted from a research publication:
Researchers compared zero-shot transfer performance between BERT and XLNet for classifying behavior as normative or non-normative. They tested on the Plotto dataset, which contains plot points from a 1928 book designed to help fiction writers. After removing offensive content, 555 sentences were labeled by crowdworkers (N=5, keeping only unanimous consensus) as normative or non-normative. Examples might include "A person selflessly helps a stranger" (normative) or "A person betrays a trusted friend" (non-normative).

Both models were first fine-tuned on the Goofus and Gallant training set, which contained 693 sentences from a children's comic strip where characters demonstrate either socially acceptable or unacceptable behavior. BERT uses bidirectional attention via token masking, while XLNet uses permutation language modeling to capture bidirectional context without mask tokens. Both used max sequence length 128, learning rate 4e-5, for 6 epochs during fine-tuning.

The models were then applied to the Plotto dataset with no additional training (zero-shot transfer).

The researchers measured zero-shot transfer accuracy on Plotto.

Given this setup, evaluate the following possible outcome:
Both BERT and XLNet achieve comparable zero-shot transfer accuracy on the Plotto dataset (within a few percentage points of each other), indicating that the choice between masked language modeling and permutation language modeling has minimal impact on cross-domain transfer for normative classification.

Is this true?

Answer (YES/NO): NO